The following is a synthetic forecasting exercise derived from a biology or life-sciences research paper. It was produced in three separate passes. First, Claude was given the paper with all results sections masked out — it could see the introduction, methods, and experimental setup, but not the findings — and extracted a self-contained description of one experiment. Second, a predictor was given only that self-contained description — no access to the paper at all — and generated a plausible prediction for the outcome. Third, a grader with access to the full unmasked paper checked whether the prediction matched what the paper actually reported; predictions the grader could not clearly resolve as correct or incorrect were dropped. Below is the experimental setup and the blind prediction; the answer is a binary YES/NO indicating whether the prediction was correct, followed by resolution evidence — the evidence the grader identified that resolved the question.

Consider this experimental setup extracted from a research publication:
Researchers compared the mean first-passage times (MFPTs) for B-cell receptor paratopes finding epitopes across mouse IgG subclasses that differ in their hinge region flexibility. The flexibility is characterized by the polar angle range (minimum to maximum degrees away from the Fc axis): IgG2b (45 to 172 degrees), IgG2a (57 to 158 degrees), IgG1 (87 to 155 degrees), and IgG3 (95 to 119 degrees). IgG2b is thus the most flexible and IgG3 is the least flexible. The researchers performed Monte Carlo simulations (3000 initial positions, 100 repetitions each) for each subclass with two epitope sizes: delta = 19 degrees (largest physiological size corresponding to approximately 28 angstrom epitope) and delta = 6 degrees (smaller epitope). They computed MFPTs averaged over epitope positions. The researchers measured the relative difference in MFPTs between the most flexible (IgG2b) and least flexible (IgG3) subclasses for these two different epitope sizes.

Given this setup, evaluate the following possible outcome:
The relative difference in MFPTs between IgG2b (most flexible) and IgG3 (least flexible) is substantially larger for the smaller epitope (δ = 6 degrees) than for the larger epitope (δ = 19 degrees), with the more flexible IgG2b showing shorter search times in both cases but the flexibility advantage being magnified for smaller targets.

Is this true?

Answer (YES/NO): YES